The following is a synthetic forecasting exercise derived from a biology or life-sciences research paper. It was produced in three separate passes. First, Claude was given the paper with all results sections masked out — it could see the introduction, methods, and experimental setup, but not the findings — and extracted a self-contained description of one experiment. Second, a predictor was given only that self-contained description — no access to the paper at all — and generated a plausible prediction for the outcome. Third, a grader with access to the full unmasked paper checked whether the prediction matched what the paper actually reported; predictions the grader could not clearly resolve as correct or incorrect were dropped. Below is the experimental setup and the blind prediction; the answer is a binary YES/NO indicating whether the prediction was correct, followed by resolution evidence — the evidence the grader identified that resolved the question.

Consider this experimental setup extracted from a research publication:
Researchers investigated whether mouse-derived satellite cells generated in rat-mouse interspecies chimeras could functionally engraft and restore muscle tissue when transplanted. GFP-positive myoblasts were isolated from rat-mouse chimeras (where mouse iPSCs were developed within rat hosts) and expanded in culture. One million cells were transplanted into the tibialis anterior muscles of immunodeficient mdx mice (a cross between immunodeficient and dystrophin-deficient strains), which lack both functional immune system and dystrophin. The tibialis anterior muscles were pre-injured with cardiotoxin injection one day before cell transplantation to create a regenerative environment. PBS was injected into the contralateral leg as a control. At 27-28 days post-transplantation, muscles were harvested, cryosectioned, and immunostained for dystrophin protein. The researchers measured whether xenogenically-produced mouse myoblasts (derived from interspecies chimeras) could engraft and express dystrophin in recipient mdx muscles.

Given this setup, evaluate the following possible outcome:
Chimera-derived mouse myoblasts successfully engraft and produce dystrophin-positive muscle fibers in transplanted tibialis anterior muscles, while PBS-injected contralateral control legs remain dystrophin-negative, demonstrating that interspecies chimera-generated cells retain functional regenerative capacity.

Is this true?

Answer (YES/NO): YES